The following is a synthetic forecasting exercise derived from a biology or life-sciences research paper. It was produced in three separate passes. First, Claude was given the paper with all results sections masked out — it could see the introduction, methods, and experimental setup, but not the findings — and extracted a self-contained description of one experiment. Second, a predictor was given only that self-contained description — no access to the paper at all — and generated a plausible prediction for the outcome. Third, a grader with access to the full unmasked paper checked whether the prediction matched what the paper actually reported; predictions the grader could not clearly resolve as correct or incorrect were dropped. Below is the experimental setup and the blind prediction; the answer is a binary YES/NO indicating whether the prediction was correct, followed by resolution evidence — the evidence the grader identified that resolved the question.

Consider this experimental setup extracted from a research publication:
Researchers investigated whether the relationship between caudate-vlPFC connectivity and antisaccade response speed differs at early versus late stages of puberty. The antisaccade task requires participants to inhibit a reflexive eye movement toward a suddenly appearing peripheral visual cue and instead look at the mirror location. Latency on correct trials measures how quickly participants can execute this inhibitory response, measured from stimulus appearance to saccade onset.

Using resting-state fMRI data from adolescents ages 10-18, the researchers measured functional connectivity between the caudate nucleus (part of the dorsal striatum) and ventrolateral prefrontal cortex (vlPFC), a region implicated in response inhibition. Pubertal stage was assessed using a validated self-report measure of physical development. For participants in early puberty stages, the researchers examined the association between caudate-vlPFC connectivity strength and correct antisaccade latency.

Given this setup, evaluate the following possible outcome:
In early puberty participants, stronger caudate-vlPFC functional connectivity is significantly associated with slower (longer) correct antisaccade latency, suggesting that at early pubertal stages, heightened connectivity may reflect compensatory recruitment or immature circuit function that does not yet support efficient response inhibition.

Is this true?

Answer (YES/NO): YES